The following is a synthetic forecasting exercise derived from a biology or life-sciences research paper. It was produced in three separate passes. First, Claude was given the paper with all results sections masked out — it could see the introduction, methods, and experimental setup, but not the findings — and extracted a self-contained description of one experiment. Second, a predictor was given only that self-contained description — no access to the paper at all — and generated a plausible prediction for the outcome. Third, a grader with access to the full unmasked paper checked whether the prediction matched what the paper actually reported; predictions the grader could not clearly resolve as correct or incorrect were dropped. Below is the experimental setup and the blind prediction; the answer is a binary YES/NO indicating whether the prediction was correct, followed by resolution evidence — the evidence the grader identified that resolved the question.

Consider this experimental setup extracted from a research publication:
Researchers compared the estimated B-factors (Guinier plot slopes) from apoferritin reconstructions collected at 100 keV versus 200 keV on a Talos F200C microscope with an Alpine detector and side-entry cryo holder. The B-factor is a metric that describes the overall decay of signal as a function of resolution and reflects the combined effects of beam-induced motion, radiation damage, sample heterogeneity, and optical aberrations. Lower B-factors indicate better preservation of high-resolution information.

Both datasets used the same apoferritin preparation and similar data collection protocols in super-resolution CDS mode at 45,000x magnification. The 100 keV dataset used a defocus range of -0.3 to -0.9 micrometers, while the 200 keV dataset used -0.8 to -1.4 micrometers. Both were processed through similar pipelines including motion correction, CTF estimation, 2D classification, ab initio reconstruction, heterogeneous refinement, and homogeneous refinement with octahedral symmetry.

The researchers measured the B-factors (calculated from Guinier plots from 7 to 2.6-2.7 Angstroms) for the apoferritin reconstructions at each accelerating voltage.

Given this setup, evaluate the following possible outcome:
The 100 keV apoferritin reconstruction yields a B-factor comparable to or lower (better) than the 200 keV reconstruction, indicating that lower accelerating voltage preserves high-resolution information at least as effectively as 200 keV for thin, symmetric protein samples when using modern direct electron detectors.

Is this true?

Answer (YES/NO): NO